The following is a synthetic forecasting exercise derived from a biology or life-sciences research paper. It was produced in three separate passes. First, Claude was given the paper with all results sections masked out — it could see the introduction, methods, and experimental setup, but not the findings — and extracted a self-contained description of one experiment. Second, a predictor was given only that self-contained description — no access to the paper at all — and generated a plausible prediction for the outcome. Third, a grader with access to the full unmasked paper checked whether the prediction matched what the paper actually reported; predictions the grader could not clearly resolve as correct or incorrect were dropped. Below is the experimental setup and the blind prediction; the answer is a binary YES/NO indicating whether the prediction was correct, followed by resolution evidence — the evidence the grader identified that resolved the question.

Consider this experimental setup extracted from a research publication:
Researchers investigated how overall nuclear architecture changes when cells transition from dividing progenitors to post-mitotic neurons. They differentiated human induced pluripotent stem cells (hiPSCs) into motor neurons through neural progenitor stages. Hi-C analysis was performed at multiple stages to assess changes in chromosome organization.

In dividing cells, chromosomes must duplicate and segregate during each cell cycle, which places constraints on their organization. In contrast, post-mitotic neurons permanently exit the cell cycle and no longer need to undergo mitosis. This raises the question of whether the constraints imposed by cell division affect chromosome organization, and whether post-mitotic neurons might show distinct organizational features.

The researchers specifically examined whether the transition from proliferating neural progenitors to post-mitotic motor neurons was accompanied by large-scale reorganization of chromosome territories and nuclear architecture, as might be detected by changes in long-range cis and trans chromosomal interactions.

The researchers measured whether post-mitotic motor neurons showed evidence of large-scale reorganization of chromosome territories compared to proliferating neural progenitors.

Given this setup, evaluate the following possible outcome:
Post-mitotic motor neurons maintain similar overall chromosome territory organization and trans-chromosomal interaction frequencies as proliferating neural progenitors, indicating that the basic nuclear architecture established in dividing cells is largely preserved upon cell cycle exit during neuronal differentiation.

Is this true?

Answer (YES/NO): NO